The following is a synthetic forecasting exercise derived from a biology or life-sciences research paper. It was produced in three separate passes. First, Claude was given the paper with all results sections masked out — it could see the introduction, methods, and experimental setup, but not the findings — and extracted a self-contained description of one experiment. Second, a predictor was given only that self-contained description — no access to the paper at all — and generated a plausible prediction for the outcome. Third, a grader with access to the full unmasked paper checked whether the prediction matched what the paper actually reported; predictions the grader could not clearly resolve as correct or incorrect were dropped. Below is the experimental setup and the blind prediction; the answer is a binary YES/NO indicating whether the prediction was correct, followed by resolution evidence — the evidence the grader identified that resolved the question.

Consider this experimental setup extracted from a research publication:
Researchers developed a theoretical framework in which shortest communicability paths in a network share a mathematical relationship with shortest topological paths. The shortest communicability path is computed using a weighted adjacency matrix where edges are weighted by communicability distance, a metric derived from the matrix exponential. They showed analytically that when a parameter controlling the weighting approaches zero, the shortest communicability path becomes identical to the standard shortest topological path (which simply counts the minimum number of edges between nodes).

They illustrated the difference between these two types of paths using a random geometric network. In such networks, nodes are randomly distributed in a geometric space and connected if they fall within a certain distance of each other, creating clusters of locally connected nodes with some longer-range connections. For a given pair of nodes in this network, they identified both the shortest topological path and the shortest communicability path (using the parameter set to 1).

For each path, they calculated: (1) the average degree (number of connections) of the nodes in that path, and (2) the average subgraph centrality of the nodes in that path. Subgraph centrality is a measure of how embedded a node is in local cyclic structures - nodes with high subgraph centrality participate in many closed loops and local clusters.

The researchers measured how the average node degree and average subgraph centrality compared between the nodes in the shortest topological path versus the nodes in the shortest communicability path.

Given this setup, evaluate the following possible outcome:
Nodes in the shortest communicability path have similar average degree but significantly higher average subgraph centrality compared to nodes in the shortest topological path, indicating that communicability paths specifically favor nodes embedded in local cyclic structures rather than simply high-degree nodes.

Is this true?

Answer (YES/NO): NO